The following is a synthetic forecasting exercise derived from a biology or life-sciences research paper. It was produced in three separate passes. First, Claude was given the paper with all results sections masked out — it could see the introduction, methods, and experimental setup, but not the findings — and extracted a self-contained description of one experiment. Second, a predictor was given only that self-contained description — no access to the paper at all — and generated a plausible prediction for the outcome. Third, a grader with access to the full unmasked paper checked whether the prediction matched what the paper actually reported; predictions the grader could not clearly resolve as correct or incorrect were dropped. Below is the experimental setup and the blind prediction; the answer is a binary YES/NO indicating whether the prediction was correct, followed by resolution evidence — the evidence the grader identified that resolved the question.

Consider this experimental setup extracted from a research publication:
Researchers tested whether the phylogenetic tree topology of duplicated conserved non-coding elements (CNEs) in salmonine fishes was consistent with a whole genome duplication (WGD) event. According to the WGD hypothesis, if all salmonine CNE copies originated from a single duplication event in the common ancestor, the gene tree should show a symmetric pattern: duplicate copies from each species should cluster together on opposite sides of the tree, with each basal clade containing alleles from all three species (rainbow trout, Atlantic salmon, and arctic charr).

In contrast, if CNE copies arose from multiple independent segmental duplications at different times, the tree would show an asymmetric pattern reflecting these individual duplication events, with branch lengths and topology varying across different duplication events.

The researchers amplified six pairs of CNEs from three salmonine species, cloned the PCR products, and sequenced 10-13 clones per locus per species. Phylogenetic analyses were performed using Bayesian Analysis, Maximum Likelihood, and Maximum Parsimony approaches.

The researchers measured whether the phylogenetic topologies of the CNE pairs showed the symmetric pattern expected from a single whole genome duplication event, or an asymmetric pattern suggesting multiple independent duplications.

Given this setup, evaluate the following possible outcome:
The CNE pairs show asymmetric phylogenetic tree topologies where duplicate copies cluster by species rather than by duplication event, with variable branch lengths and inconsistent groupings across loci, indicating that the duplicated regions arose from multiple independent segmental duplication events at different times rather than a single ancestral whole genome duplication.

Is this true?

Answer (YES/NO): NO